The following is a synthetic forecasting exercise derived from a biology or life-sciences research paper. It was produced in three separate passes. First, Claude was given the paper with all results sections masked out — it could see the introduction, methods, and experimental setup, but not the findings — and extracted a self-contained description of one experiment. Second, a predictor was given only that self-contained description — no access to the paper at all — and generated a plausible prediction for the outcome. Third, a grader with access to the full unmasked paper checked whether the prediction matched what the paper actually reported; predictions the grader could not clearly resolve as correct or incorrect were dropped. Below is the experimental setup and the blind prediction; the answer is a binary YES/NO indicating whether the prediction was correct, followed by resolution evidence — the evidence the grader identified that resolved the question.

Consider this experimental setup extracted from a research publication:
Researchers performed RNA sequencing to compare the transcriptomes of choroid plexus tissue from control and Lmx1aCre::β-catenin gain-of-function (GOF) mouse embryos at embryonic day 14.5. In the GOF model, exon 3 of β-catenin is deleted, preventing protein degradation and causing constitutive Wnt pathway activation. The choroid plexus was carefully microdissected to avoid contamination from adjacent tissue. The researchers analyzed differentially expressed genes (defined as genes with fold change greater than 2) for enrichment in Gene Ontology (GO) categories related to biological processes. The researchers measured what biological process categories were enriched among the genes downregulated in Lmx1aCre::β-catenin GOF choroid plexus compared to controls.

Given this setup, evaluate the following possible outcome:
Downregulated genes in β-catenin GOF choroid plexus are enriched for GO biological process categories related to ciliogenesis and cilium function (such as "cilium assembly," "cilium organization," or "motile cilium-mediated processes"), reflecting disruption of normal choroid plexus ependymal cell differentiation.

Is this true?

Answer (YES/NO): YES